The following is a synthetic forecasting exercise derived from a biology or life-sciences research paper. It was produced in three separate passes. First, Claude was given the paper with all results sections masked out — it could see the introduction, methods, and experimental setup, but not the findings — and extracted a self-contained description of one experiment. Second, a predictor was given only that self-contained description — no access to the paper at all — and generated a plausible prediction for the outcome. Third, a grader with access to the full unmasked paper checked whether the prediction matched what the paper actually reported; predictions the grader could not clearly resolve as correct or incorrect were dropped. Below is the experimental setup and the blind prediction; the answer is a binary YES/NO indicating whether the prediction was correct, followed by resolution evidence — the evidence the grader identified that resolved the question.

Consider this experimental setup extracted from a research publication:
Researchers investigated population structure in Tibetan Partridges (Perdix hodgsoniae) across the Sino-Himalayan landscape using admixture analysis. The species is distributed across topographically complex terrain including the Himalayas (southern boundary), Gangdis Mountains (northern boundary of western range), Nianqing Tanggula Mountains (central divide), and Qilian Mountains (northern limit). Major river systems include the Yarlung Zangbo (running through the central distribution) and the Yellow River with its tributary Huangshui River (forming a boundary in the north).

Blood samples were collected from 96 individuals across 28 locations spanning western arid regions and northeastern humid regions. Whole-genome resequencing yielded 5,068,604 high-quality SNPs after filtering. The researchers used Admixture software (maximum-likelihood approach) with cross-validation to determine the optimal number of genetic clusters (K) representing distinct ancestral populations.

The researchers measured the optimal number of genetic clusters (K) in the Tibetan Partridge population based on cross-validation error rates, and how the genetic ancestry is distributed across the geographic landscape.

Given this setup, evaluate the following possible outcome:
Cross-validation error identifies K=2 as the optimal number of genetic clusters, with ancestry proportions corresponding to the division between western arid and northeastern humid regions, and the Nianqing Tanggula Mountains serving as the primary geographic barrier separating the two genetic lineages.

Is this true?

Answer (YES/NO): NO